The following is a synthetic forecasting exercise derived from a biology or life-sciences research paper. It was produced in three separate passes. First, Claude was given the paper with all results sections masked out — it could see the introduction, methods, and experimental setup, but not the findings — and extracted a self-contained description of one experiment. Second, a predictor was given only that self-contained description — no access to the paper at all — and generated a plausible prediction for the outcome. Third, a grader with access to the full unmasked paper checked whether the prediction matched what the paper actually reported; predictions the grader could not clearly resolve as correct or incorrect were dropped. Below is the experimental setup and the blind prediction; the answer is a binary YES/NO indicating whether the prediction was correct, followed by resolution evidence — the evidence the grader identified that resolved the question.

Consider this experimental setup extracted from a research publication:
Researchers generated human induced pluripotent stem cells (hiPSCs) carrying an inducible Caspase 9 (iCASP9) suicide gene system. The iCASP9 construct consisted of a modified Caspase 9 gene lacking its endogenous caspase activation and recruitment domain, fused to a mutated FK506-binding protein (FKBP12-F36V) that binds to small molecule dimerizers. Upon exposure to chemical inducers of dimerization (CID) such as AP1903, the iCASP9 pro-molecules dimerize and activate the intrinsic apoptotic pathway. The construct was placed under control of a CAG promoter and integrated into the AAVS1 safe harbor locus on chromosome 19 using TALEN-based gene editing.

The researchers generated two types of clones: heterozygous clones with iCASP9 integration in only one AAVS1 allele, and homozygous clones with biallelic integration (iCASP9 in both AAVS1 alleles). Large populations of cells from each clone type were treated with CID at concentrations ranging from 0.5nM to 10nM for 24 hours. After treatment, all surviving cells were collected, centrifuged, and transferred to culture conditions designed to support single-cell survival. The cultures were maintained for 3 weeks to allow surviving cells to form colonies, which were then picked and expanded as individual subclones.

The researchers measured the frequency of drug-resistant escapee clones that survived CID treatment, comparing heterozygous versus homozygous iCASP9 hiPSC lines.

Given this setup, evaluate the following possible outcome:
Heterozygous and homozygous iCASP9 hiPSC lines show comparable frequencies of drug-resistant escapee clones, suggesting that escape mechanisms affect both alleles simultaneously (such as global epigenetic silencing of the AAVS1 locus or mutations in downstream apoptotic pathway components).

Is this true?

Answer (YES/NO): NO